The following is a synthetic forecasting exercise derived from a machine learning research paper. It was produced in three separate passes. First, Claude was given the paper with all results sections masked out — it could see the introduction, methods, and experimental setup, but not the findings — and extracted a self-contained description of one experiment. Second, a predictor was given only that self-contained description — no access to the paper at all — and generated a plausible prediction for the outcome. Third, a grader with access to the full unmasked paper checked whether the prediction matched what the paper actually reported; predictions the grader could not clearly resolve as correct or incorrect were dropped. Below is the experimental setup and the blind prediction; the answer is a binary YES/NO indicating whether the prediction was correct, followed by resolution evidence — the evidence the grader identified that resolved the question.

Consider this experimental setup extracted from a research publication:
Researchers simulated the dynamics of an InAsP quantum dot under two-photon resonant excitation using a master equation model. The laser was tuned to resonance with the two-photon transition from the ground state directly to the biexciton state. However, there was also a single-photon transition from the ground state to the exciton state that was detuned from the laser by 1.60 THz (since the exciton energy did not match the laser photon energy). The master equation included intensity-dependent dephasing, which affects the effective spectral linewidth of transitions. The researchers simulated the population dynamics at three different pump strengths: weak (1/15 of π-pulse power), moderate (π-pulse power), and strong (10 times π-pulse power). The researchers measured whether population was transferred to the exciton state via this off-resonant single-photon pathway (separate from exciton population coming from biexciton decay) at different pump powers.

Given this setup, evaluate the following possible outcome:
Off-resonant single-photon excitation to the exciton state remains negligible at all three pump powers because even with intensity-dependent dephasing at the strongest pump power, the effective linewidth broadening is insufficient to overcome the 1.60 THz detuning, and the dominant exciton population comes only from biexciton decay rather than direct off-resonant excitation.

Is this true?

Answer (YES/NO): NO